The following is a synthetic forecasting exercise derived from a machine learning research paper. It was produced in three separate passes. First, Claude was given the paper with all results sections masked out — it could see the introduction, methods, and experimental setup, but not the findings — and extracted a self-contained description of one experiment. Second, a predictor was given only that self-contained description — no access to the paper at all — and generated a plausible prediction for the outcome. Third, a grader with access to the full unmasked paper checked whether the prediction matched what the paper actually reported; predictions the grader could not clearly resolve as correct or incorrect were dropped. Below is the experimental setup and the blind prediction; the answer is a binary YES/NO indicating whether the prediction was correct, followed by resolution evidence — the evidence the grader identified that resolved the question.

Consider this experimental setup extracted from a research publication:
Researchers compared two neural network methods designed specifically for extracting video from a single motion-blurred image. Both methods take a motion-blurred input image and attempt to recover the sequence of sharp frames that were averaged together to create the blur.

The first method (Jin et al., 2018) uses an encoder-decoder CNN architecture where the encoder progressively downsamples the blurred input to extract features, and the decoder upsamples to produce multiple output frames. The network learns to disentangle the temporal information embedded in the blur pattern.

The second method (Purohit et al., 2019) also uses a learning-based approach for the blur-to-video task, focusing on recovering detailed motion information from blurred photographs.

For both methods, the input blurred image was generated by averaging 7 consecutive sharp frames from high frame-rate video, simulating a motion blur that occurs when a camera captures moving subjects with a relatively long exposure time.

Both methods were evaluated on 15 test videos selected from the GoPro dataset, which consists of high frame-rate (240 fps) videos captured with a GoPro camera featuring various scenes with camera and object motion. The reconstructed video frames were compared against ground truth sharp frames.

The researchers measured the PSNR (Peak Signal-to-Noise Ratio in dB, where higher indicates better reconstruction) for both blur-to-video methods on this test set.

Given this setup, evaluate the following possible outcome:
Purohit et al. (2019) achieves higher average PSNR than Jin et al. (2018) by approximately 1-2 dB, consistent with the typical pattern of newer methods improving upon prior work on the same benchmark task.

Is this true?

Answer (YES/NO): NO